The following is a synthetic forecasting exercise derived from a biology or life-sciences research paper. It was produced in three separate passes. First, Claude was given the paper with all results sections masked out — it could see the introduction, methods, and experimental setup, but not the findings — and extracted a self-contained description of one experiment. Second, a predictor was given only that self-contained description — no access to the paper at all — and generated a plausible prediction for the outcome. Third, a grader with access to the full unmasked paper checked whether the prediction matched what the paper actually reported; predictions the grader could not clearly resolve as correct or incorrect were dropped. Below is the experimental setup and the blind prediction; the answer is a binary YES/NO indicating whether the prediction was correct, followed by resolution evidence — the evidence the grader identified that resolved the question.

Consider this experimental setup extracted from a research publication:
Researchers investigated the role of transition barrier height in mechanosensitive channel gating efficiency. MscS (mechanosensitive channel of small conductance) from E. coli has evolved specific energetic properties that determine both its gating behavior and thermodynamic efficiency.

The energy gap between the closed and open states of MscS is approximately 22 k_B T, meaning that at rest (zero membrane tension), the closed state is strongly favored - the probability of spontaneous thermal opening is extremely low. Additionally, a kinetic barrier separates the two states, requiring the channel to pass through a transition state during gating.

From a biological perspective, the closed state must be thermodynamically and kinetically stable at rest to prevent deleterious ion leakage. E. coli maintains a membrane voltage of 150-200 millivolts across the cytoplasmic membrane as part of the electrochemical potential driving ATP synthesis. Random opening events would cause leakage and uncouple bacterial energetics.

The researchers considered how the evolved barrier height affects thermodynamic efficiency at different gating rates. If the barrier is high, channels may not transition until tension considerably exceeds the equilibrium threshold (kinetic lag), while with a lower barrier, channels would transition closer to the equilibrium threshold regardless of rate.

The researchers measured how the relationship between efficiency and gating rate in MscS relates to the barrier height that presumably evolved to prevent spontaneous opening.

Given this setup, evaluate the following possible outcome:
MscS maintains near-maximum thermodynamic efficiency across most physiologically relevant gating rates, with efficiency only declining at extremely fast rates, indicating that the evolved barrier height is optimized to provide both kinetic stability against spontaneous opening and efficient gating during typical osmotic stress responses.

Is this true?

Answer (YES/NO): NO